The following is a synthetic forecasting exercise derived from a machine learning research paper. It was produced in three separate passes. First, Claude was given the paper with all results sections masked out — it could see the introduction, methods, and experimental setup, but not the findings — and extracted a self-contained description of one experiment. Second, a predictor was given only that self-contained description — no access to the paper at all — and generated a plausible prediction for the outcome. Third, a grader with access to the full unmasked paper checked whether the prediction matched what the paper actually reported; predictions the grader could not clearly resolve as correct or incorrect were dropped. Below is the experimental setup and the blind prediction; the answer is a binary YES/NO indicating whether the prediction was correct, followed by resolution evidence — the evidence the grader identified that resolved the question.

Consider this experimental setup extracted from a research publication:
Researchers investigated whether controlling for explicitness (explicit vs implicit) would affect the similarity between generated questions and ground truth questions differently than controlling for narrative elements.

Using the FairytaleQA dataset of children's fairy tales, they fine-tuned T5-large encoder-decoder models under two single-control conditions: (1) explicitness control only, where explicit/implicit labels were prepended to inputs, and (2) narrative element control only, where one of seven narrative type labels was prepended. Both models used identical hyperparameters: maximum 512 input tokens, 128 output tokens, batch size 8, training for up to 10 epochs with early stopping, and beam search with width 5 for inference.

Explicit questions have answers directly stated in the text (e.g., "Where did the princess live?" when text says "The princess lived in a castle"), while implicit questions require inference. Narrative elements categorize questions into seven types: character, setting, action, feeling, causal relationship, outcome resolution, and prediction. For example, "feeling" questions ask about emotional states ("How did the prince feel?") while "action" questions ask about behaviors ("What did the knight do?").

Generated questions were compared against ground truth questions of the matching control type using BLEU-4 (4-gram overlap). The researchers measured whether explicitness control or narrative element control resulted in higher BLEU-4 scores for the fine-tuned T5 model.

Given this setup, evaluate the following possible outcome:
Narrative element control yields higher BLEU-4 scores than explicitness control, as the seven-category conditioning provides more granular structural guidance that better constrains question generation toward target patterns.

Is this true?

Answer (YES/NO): YES